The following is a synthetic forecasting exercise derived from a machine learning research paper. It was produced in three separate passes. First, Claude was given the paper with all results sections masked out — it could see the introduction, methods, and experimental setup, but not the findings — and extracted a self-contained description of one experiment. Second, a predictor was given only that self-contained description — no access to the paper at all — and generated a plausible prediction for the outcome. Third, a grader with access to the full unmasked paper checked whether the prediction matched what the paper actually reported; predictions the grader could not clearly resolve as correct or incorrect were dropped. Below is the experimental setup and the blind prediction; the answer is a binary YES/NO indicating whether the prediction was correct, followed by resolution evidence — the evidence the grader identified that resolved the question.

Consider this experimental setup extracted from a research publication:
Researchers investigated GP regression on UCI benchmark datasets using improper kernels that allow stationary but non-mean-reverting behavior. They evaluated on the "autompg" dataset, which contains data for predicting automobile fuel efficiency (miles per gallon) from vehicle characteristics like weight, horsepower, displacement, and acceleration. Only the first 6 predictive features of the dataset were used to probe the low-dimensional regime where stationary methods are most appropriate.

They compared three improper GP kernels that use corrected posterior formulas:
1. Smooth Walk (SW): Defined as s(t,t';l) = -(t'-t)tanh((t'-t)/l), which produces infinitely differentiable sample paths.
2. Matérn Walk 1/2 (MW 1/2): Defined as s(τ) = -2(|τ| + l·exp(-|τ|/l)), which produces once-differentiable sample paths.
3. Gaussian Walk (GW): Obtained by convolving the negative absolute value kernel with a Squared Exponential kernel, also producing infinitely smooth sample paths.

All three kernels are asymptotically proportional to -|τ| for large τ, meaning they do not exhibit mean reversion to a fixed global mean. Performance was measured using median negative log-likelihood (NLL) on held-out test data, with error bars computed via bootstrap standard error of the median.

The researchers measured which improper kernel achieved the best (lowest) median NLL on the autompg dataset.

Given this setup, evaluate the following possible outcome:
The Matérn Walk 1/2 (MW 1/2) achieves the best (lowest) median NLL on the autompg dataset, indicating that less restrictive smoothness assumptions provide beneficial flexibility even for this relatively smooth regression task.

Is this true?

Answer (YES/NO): YES